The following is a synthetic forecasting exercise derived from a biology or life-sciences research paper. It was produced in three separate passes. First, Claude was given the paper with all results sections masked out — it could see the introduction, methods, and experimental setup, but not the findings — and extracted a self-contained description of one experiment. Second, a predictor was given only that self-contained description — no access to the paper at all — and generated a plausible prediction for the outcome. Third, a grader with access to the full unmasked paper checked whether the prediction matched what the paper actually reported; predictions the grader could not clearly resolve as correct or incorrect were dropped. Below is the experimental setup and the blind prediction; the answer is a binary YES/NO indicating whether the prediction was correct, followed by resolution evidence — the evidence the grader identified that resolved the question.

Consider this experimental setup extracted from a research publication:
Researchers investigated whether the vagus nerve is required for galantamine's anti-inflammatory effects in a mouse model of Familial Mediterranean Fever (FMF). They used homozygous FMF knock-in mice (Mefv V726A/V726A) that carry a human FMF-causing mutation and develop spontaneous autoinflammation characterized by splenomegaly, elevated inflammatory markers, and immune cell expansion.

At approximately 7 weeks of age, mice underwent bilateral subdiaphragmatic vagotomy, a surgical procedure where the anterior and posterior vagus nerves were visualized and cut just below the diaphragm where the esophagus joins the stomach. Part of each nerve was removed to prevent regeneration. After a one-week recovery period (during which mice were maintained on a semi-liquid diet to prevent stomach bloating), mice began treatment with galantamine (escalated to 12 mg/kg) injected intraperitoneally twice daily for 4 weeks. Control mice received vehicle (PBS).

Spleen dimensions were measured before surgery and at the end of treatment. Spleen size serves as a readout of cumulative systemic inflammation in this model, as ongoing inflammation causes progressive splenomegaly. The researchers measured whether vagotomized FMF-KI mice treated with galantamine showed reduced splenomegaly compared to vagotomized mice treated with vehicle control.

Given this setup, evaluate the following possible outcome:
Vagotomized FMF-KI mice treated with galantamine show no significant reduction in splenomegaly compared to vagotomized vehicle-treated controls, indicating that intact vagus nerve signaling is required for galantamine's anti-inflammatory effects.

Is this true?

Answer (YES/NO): NO